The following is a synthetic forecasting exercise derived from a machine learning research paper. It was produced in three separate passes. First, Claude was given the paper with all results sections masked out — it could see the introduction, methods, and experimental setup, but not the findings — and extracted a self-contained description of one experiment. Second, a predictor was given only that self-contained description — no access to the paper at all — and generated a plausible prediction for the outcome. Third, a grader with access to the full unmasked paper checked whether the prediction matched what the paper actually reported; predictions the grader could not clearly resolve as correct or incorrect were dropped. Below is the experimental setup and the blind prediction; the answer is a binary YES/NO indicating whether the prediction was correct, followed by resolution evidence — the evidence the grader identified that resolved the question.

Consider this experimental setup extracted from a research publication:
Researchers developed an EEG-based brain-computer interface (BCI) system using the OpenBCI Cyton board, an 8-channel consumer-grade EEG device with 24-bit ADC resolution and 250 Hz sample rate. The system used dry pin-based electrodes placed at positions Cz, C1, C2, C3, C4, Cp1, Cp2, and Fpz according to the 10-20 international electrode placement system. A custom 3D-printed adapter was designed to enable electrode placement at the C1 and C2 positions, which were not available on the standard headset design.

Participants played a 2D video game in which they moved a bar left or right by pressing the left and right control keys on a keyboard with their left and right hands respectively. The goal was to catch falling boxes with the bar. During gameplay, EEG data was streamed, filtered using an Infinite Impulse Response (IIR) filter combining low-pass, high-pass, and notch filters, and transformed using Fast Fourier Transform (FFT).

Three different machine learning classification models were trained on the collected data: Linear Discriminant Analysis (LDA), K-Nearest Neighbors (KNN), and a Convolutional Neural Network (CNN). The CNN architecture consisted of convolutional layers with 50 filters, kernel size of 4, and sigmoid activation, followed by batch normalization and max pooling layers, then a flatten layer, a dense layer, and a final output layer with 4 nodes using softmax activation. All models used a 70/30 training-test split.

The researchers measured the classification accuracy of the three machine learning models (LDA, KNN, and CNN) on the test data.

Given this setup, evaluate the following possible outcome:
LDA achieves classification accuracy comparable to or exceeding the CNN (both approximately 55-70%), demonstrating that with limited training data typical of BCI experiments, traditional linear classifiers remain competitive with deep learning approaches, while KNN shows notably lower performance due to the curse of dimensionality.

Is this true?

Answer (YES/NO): NO